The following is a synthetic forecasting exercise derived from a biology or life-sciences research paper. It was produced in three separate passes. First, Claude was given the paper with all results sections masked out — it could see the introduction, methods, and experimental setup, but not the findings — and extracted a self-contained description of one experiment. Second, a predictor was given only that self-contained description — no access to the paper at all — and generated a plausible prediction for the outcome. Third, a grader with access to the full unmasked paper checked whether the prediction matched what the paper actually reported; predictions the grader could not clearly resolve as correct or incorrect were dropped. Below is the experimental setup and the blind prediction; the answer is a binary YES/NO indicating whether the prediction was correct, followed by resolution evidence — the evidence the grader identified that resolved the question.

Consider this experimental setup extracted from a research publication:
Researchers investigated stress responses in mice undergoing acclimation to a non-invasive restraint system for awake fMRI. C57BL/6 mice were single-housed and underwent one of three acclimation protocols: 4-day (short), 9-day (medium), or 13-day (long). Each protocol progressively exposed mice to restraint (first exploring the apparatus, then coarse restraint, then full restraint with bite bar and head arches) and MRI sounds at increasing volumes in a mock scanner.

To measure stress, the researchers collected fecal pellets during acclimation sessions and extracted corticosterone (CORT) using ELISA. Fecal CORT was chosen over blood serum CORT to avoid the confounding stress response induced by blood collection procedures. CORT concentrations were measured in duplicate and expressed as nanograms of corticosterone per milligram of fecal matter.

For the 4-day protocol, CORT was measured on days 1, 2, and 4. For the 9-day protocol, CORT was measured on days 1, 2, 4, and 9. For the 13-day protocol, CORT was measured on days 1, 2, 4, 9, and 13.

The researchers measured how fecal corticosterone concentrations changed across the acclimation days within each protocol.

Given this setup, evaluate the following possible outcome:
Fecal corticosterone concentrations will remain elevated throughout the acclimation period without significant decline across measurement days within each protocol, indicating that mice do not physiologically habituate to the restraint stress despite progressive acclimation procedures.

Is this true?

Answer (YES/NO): NO